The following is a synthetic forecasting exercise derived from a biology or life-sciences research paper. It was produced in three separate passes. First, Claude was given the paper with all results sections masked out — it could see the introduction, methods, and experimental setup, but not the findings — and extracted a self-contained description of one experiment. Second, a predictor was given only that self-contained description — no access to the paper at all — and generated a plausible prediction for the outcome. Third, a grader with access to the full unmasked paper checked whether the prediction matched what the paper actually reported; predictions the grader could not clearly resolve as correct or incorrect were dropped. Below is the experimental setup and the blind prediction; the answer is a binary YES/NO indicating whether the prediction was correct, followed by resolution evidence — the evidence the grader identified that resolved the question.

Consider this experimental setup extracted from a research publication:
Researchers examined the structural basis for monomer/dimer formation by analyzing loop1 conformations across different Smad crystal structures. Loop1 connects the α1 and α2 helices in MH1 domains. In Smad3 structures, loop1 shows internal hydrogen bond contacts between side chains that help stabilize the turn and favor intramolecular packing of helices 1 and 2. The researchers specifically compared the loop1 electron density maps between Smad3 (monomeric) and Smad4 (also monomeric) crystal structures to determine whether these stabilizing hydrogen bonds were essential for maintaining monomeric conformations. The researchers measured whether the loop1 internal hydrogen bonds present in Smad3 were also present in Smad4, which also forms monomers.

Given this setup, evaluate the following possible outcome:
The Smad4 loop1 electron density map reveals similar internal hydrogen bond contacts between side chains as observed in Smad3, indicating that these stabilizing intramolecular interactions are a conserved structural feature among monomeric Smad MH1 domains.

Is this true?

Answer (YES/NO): NO